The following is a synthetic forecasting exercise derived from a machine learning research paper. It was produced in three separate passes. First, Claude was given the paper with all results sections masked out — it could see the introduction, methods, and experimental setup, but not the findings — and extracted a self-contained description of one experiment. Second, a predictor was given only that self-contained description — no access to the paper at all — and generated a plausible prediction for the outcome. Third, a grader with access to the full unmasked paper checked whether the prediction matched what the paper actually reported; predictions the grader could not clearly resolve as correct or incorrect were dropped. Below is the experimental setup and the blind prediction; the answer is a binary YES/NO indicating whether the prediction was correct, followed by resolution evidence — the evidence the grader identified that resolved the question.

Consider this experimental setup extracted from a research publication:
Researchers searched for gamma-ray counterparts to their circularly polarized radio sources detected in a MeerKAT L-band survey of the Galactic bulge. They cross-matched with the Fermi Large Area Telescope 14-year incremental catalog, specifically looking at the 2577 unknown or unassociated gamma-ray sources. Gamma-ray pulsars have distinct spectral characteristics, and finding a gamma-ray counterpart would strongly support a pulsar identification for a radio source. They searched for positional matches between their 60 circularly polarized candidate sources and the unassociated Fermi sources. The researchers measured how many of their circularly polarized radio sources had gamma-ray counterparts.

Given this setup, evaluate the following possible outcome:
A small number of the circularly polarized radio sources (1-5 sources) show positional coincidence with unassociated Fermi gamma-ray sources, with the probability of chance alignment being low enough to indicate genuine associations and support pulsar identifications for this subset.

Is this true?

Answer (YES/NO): YES